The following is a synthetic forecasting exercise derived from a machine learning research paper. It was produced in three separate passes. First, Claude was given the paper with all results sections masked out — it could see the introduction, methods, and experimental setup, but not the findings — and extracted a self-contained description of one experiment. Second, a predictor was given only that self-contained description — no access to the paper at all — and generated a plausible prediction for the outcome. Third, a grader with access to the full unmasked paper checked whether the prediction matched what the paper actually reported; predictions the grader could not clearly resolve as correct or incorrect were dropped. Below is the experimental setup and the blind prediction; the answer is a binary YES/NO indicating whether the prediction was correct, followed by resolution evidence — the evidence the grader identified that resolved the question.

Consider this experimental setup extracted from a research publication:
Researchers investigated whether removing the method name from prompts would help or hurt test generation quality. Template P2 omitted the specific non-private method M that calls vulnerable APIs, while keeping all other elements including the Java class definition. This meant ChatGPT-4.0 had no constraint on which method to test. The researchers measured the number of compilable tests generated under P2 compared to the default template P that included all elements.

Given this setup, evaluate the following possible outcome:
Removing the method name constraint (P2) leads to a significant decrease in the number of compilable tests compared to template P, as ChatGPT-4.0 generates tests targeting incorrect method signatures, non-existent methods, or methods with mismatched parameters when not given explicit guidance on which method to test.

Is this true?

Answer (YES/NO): NO